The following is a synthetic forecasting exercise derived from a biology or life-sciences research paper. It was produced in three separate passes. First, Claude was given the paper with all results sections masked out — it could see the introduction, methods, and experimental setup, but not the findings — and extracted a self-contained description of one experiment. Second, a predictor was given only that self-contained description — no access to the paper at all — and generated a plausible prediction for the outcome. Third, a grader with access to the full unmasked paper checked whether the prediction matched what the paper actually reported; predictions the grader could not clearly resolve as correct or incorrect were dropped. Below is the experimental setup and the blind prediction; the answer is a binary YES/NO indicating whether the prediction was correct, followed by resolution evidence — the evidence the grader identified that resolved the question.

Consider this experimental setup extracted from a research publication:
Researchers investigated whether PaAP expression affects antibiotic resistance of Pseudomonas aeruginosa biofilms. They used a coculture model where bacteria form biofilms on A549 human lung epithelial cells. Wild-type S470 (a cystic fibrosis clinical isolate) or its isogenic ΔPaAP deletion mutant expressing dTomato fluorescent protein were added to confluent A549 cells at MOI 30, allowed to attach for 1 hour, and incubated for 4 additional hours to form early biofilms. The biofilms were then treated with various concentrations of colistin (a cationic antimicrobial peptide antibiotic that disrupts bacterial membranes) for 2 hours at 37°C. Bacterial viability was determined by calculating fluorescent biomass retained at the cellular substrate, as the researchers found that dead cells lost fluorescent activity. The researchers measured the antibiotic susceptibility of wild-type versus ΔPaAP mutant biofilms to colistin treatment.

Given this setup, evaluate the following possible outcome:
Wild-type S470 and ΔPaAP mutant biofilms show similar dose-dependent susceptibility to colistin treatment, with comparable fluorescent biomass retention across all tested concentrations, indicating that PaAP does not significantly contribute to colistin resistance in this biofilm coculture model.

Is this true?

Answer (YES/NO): NO